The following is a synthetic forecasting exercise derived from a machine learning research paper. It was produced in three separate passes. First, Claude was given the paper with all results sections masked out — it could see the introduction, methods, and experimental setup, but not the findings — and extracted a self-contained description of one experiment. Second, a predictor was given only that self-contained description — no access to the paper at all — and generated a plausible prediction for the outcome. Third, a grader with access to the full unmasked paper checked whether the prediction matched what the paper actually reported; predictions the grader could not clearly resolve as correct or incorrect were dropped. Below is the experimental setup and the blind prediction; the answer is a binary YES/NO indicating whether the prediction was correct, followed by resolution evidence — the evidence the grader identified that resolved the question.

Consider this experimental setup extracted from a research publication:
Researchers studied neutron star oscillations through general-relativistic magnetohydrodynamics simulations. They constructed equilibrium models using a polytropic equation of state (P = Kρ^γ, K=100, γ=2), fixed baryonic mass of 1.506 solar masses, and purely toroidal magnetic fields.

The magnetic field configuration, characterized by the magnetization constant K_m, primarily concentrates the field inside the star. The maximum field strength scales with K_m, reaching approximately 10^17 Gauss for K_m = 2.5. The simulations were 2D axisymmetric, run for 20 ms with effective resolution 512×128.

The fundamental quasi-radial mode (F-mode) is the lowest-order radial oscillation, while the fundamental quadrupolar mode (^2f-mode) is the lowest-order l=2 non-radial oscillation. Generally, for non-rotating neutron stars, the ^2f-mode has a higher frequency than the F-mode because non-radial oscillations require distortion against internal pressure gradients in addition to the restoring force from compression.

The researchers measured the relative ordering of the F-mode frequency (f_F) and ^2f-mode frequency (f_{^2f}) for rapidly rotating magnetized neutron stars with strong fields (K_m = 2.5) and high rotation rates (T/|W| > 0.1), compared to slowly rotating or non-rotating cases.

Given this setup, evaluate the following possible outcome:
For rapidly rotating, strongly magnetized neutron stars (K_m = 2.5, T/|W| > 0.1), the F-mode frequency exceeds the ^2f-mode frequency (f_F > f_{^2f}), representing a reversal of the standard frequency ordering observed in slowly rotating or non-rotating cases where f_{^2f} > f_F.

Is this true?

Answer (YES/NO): NO